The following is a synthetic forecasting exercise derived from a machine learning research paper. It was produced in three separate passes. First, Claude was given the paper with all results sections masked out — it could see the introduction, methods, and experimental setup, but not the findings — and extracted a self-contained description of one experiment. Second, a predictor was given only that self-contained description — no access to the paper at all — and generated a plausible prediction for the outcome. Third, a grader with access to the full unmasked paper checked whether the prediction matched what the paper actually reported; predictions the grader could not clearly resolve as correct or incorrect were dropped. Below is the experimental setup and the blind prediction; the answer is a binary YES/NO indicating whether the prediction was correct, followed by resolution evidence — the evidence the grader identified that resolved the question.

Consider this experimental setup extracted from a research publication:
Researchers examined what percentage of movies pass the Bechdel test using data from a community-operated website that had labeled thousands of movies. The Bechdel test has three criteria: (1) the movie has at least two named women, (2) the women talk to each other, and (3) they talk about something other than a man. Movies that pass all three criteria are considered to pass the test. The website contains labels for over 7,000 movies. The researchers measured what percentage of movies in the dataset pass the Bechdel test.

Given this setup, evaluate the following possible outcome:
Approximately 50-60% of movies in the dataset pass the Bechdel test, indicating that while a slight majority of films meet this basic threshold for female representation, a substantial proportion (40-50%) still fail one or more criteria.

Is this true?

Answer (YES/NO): YES